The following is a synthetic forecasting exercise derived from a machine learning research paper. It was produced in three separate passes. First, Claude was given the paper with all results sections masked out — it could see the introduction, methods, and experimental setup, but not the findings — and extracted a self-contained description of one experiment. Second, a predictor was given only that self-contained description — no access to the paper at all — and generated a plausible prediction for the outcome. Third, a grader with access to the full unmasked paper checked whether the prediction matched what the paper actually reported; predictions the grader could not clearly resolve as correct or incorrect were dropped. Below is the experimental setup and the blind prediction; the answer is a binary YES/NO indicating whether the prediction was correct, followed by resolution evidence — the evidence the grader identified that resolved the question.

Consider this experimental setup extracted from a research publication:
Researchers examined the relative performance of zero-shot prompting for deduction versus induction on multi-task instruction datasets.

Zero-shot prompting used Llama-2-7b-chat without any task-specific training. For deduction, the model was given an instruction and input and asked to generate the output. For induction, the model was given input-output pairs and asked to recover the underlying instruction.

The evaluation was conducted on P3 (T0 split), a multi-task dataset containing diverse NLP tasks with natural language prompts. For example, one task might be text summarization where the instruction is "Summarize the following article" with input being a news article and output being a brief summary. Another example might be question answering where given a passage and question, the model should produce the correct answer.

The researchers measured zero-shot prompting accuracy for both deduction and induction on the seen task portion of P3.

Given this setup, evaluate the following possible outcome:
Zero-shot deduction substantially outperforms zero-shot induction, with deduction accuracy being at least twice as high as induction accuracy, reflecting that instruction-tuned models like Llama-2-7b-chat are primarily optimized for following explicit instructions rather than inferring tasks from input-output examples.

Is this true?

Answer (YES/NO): YES